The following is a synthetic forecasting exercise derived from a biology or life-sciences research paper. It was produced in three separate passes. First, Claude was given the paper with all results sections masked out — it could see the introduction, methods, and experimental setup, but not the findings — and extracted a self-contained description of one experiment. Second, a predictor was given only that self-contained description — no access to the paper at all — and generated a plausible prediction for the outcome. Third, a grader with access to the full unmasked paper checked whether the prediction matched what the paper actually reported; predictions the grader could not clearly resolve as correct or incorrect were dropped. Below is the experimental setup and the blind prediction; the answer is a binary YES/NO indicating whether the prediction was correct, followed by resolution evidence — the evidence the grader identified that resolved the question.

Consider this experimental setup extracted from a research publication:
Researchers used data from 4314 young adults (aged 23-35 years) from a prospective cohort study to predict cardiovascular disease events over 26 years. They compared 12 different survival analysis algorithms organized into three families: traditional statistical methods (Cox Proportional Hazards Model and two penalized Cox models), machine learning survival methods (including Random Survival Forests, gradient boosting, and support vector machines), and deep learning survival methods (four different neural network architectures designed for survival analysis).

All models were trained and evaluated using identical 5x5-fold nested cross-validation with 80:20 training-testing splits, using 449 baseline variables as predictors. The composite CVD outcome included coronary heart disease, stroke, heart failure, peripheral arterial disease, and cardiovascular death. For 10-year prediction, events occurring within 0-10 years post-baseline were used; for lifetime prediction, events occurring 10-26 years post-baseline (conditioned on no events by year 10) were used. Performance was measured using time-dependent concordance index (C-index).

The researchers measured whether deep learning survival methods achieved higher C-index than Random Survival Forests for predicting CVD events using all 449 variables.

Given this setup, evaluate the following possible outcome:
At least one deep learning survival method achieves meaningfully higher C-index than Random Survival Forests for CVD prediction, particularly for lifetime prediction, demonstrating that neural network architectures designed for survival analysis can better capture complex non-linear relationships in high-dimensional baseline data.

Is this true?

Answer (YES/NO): NO